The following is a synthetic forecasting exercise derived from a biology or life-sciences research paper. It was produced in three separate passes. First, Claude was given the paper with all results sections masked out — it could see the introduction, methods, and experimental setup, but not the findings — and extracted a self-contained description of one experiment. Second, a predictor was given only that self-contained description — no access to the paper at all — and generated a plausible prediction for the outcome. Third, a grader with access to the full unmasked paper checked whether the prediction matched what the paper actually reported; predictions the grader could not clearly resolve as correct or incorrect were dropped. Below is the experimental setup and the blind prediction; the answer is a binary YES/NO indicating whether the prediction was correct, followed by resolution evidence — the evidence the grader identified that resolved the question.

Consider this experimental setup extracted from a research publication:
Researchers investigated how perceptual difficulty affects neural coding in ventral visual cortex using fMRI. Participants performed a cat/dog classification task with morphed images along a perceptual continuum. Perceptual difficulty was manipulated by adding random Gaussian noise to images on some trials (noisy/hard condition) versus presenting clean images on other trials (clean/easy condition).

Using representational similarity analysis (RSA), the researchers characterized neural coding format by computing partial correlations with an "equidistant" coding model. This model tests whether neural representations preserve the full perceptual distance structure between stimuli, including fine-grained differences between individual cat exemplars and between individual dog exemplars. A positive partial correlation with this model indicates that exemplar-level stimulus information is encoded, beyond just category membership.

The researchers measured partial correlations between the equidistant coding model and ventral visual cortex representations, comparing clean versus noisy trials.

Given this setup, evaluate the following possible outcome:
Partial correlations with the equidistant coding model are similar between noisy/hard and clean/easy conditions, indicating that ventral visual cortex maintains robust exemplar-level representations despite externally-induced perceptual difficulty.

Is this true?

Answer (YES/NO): NO